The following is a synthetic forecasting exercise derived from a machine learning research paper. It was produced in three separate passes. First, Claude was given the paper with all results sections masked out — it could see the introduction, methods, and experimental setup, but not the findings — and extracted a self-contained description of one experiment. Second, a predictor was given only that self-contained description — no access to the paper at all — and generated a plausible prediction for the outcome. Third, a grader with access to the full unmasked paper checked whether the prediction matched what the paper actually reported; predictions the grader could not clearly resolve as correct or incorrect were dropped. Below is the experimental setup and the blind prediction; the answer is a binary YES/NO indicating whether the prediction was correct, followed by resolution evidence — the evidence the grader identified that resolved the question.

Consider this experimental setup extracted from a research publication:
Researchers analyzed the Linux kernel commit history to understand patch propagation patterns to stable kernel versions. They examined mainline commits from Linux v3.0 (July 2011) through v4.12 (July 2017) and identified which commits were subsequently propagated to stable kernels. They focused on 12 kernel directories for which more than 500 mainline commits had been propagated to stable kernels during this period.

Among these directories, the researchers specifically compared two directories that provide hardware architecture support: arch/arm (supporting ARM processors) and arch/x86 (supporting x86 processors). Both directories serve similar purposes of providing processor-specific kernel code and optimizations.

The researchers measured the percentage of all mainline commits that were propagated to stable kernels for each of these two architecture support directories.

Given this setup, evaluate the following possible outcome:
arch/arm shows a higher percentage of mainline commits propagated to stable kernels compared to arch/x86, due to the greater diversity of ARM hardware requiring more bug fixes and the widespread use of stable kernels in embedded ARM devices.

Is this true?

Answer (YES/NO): NO